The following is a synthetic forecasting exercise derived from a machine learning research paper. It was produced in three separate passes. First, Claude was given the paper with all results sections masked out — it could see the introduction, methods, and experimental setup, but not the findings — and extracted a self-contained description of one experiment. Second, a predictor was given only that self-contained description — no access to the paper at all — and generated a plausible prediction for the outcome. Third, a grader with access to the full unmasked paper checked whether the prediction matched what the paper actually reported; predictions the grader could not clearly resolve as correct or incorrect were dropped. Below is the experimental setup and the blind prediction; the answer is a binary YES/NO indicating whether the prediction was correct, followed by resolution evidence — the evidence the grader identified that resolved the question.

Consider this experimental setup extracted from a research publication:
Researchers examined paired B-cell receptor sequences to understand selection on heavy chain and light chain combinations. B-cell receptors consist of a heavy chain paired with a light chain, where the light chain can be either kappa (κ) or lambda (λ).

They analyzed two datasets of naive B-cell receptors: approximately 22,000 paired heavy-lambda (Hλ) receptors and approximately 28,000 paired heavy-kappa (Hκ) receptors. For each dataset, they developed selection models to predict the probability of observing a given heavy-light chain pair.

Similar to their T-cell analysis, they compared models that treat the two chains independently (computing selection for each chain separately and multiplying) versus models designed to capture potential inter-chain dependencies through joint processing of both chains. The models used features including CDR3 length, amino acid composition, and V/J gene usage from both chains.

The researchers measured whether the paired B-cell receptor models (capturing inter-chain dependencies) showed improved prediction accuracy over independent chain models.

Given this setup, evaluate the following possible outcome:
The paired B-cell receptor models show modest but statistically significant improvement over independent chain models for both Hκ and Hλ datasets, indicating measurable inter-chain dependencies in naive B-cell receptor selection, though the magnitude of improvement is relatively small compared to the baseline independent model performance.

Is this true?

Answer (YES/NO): YES